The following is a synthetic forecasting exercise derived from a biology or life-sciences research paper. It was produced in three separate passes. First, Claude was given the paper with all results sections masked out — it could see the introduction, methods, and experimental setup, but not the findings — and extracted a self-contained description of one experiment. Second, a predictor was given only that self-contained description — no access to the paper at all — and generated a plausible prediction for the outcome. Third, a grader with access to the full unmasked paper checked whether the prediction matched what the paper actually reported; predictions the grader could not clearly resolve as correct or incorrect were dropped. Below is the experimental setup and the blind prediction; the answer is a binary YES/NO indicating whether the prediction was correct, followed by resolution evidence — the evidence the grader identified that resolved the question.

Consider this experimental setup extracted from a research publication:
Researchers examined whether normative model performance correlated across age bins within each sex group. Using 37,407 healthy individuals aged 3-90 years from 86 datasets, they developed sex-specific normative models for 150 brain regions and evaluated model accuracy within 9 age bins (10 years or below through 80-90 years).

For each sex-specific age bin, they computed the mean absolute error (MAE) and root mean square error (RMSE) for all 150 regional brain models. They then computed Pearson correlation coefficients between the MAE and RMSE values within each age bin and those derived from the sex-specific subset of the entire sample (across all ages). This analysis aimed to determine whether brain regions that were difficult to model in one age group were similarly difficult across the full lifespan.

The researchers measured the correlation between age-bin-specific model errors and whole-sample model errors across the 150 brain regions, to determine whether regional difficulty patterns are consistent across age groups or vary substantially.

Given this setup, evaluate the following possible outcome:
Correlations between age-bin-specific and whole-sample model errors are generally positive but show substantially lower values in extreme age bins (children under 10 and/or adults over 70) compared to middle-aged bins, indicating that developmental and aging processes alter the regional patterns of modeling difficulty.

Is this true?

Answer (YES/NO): NO